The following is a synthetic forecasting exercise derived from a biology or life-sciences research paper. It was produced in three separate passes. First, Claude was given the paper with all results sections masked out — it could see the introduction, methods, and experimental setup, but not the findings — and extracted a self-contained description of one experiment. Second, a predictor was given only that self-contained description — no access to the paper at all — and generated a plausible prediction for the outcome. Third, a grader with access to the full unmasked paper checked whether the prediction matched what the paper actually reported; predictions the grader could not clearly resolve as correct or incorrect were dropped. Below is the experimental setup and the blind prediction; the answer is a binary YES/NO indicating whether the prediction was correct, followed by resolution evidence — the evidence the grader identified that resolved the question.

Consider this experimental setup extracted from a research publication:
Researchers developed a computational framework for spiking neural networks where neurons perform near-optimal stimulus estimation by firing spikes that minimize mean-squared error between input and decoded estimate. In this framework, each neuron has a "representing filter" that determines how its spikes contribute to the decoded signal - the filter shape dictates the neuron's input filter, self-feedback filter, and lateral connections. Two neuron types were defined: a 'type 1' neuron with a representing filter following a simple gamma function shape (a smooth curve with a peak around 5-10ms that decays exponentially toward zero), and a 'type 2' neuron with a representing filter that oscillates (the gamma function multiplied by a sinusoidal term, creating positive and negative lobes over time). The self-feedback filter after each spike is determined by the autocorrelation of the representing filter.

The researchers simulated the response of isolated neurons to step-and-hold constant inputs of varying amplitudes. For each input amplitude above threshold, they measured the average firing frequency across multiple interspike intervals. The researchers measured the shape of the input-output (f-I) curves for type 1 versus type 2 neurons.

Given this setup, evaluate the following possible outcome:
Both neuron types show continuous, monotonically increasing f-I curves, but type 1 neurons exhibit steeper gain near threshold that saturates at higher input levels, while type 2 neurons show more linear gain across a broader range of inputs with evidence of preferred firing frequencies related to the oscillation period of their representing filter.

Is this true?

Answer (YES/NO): NO